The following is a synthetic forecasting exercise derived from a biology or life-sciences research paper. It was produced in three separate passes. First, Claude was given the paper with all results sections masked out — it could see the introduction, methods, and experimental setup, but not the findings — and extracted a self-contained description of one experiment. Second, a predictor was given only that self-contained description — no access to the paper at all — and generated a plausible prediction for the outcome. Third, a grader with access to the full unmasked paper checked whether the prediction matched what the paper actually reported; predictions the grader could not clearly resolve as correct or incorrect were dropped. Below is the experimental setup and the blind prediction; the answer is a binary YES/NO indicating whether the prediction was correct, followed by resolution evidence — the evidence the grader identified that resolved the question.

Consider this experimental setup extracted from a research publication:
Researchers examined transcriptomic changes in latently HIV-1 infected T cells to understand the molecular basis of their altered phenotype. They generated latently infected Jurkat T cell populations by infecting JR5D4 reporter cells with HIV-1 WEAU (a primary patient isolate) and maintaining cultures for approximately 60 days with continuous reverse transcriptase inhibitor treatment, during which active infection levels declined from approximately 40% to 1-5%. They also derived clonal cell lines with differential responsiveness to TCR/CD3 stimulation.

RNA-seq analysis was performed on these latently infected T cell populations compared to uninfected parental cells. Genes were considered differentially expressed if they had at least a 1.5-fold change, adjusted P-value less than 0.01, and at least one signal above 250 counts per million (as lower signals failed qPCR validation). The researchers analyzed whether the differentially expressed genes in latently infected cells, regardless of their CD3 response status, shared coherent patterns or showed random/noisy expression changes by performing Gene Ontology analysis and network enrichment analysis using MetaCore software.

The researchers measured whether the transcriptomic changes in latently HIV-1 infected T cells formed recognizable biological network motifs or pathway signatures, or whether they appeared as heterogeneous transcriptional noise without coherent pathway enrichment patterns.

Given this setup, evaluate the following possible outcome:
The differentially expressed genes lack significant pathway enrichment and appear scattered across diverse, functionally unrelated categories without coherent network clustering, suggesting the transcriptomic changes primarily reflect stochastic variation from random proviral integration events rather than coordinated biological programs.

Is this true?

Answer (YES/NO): NO